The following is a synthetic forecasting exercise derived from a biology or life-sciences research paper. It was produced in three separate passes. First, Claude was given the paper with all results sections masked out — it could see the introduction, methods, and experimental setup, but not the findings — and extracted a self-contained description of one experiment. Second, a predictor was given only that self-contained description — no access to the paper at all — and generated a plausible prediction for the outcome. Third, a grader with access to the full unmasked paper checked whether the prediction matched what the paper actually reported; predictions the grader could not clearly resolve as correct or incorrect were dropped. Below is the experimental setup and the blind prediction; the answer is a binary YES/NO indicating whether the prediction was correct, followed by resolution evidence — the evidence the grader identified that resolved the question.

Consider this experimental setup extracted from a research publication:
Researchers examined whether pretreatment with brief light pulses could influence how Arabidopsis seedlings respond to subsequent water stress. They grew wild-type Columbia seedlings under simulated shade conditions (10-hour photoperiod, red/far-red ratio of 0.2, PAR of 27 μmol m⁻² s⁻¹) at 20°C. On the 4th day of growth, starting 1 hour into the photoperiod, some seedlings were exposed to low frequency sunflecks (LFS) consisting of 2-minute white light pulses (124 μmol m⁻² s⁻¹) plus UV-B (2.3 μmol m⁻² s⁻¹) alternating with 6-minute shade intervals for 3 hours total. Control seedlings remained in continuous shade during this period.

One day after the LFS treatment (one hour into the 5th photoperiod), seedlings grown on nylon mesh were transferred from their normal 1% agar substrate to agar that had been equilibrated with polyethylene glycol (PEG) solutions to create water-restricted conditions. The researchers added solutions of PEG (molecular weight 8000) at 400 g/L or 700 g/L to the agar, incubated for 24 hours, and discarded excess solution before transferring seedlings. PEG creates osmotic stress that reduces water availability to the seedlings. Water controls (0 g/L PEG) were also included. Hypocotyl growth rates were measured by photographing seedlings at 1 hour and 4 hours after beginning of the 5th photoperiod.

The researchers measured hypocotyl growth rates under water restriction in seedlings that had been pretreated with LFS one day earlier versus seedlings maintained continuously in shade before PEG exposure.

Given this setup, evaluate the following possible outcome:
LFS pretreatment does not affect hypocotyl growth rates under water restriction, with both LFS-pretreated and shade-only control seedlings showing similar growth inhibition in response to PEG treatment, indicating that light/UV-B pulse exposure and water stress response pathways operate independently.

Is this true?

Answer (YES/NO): NO